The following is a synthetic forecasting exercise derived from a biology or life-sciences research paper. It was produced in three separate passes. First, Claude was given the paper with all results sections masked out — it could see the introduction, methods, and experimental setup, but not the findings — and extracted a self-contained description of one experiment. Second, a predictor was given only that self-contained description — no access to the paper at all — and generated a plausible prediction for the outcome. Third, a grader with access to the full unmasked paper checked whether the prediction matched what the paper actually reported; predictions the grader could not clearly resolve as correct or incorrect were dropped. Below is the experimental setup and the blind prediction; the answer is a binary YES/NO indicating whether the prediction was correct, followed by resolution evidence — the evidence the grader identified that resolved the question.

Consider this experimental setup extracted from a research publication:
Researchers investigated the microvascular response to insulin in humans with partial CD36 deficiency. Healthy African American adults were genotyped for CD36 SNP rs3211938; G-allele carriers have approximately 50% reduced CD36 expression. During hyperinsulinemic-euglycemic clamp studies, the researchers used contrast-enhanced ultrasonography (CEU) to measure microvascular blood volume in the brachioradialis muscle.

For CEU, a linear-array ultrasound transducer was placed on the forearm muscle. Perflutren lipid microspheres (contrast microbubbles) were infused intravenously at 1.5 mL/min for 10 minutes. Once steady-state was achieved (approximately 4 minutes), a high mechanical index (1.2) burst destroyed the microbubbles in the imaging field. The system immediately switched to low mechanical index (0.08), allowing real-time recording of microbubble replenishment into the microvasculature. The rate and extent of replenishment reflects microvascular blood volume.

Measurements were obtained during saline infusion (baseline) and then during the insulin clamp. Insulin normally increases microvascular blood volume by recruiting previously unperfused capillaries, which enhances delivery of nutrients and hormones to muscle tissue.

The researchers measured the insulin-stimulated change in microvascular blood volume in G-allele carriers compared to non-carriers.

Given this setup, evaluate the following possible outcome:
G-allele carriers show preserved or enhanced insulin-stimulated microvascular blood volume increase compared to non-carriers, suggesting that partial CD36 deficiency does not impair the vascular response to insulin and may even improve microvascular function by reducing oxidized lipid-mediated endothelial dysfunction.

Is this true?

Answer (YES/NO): NO